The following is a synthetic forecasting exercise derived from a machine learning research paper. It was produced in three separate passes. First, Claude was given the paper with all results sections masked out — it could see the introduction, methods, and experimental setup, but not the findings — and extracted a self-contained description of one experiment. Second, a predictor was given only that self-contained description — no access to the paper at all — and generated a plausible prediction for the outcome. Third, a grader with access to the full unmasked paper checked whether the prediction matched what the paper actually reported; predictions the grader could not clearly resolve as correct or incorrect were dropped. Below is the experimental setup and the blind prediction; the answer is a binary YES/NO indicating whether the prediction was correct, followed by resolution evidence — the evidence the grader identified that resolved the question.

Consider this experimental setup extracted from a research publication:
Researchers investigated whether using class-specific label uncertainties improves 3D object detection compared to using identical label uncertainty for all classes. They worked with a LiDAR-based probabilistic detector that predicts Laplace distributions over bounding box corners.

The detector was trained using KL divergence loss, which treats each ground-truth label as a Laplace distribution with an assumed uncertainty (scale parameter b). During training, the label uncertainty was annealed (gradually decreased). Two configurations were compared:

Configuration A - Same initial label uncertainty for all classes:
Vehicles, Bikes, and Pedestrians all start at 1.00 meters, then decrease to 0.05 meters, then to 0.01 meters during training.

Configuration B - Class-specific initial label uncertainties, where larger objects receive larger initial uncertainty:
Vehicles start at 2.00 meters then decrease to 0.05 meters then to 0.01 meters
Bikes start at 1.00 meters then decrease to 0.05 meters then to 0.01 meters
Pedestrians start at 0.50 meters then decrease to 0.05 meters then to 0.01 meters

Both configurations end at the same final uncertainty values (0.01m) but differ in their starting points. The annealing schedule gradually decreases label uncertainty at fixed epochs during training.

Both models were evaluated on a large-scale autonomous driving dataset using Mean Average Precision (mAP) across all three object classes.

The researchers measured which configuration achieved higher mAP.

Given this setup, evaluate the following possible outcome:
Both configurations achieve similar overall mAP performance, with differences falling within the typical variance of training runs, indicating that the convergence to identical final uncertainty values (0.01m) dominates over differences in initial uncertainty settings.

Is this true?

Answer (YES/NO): NO